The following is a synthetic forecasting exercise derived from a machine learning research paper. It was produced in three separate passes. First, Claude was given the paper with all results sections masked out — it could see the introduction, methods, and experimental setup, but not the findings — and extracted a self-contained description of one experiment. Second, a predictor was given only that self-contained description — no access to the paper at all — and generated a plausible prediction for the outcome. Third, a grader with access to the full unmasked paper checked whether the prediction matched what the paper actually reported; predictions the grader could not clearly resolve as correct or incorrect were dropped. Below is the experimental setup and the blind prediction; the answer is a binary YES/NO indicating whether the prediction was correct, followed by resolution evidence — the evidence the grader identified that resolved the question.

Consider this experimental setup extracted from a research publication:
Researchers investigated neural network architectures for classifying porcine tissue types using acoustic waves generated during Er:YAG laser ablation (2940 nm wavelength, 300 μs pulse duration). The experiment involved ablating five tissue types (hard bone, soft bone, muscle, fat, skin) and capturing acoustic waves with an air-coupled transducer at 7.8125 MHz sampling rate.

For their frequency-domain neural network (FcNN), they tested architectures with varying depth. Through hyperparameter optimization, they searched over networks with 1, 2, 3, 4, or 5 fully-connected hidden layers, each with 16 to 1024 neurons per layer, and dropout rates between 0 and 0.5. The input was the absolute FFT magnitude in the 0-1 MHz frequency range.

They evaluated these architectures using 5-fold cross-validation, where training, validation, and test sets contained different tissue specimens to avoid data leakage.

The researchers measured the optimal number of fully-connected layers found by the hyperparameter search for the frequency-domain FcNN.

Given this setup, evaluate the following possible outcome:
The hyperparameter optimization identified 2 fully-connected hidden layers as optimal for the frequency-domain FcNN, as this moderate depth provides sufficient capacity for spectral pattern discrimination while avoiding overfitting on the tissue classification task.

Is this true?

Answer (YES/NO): NO